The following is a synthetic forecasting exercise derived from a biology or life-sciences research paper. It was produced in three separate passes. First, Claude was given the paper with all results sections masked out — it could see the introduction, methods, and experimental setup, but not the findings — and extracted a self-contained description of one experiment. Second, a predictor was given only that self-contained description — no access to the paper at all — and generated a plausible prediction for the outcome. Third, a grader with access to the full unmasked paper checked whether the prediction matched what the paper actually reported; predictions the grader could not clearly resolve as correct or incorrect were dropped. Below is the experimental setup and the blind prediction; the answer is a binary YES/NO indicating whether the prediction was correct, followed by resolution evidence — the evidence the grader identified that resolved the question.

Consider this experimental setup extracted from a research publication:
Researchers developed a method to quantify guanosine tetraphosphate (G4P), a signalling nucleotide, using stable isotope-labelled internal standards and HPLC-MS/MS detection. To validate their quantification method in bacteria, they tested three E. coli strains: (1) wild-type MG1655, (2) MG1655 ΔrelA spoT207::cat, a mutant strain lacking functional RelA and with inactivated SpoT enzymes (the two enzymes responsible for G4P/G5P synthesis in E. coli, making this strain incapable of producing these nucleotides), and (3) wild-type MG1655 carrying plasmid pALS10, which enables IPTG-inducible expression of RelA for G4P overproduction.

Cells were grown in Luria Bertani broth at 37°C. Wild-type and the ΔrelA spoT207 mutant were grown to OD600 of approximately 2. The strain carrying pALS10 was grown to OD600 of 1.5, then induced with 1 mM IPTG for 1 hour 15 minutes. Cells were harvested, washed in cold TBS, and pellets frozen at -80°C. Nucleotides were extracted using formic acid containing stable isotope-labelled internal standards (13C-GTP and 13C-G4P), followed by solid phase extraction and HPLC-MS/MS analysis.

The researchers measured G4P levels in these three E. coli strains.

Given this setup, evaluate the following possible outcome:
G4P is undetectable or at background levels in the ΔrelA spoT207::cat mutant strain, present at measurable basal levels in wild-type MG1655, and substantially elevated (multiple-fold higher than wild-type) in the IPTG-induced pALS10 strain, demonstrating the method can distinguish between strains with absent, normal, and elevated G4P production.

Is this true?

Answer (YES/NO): YES